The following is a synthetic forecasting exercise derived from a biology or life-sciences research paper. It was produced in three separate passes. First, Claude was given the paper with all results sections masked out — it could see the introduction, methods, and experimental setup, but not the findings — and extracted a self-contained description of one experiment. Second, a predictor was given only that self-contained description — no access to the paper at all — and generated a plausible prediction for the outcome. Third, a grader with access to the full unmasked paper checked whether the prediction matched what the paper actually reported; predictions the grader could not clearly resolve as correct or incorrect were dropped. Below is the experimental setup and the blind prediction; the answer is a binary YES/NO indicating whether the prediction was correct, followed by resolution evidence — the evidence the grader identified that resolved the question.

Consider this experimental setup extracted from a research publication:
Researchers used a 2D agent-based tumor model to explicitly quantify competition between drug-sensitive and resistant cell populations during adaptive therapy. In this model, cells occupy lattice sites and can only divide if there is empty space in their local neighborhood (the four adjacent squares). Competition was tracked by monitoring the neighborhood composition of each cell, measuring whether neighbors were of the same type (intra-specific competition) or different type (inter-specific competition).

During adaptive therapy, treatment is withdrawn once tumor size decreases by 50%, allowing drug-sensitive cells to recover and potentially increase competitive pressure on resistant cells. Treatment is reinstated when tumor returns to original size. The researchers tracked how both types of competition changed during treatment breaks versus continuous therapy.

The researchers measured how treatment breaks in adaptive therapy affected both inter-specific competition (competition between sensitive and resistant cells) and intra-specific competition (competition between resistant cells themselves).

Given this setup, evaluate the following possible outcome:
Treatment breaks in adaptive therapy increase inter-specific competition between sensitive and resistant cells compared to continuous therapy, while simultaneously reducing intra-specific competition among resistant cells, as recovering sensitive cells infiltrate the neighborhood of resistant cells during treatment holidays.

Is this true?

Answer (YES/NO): NO